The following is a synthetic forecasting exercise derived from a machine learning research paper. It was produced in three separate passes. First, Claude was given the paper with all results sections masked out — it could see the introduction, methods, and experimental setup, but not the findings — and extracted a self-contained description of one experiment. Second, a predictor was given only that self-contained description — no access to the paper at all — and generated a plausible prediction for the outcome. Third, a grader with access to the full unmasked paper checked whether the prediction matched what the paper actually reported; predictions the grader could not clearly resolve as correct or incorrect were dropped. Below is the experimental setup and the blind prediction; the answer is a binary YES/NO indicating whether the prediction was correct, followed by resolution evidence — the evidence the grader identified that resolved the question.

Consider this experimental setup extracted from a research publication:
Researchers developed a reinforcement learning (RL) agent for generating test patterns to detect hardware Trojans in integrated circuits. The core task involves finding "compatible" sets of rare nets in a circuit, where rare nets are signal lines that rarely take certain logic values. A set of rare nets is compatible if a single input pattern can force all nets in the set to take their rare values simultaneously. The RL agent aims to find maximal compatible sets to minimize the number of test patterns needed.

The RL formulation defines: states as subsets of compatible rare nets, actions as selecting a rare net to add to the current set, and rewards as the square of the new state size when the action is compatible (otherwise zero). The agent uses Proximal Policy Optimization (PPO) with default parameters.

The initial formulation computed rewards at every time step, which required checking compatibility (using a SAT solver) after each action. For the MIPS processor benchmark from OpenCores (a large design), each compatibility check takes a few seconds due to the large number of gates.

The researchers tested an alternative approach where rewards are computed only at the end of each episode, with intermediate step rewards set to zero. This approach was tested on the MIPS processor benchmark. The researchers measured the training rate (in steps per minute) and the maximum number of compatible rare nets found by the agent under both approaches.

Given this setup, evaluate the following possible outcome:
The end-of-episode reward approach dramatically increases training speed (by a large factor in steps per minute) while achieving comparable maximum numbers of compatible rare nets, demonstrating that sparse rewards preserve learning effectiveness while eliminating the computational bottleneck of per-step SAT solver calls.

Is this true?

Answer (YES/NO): YES